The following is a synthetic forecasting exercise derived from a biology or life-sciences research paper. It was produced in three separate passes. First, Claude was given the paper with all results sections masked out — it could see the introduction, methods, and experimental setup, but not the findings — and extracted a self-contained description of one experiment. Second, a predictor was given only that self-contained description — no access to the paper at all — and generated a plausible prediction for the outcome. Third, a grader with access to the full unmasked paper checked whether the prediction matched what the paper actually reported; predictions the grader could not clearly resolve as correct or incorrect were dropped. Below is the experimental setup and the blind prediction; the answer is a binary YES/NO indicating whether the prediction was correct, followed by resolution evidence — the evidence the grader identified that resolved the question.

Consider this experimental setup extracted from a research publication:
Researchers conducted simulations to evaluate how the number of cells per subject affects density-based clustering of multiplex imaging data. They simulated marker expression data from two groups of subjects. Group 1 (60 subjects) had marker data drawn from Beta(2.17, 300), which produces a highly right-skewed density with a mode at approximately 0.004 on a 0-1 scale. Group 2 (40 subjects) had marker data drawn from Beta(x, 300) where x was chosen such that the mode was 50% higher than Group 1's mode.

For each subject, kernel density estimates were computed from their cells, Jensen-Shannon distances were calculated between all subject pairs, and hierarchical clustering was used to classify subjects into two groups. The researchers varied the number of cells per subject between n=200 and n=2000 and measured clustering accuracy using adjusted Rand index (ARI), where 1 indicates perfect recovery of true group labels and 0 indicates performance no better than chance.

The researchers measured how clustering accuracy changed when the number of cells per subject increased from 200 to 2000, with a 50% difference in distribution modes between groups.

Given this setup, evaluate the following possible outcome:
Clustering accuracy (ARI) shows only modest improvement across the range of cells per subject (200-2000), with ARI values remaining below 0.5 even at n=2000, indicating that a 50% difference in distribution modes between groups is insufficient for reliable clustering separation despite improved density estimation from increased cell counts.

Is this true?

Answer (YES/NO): NO